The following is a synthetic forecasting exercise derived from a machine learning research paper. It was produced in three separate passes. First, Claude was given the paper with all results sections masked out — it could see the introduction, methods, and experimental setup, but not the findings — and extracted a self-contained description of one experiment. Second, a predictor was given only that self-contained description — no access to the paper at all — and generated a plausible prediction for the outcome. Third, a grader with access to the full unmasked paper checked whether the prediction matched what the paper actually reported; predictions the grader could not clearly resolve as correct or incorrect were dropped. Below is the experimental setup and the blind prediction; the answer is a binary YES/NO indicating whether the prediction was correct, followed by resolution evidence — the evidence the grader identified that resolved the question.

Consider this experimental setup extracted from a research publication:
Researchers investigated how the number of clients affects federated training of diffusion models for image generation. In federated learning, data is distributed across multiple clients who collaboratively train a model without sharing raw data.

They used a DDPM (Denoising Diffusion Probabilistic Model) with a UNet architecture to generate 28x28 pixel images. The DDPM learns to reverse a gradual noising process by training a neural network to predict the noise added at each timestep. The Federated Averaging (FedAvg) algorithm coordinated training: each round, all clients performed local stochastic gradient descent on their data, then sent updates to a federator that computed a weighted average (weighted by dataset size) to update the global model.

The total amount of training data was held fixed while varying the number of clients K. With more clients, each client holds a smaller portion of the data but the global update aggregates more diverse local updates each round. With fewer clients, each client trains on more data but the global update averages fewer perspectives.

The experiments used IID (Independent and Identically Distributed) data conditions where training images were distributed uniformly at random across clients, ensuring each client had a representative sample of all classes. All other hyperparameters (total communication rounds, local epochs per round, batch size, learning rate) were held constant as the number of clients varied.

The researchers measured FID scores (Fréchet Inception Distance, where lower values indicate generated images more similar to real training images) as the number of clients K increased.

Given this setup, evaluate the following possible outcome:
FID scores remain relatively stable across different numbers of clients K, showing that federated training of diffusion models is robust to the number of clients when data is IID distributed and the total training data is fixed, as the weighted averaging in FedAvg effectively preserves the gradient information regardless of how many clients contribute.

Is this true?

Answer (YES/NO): NO